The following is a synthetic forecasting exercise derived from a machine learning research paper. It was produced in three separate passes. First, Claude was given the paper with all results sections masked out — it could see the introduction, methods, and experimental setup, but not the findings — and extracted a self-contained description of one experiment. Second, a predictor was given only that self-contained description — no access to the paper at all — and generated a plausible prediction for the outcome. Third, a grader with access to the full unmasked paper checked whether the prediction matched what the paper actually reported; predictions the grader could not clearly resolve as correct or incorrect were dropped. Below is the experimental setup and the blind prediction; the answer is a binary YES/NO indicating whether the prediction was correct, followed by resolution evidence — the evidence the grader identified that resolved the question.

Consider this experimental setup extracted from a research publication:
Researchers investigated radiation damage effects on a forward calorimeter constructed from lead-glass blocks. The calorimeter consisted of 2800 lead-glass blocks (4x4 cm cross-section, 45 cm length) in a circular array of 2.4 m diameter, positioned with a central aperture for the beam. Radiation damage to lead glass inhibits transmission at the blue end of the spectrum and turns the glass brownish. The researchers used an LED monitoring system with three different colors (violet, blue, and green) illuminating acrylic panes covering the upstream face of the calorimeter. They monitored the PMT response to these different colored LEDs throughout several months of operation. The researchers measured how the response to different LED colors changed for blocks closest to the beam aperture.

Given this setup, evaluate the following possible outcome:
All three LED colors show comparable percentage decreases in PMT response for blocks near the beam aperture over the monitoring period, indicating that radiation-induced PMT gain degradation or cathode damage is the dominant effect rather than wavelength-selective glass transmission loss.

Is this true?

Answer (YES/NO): NO